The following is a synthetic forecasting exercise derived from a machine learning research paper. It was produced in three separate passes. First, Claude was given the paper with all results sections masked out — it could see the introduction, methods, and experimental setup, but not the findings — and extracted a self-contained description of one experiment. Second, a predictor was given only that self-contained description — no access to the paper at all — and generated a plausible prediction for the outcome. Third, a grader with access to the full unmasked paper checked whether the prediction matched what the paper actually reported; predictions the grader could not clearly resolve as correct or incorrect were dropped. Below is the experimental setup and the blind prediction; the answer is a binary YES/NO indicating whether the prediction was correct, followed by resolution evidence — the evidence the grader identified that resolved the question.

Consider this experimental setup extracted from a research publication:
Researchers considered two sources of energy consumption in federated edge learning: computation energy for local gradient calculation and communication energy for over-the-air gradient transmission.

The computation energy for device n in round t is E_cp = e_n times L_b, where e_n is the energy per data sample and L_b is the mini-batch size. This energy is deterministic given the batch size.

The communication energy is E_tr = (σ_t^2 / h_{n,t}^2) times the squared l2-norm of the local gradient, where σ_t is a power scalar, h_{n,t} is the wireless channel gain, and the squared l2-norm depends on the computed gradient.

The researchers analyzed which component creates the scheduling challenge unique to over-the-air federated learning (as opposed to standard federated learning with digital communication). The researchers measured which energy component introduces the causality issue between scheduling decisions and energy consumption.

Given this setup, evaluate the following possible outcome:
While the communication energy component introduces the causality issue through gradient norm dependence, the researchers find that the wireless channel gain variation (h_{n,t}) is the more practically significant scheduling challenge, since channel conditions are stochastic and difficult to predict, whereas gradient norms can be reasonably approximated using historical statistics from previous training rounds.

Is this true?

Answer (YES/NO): NO